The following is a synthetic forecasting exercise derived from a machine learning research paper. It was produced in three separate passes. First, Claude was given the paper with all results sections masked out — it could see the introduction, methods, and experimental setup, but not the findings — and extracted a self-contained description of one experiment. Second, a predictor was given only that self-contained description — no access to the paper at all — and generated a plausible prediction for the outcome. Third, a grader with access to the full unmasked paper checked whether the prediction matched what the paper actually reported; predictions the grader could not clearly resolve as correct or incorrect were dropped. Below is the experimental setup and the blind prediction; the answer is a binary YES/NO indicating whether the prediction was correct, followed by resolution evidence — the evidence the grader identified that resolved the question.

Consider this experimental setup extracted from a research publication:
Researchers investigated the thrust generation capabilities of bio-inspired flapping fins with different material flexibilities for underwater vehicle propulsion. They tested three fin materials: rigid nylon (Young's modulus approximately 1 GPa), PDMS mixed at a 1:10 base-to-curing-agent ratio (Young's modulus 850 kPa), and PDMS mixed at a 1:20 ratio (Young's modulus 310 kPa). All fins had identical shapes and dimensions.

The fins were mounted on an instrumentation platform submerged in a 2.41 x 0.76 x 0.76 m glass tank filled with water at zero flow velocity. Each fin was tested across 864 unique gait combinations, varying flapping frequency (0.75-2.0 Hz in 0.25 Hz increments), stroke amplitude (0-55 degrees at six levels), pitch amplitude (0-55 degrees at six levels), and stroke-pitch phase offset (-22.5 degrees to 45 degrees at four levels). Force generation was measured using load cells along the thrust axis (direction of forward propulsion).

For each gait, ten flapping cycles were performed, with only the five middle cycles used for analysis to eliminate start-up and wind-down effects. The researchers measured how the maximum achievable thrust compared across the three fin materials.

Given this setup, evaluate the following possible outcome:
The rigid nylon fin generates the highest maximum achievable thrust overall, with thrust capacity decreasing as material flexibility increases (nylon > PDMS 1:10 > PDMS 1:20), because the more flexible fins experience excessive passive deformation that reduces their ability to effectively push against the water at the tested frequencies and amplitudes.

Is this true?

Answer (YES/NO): NO